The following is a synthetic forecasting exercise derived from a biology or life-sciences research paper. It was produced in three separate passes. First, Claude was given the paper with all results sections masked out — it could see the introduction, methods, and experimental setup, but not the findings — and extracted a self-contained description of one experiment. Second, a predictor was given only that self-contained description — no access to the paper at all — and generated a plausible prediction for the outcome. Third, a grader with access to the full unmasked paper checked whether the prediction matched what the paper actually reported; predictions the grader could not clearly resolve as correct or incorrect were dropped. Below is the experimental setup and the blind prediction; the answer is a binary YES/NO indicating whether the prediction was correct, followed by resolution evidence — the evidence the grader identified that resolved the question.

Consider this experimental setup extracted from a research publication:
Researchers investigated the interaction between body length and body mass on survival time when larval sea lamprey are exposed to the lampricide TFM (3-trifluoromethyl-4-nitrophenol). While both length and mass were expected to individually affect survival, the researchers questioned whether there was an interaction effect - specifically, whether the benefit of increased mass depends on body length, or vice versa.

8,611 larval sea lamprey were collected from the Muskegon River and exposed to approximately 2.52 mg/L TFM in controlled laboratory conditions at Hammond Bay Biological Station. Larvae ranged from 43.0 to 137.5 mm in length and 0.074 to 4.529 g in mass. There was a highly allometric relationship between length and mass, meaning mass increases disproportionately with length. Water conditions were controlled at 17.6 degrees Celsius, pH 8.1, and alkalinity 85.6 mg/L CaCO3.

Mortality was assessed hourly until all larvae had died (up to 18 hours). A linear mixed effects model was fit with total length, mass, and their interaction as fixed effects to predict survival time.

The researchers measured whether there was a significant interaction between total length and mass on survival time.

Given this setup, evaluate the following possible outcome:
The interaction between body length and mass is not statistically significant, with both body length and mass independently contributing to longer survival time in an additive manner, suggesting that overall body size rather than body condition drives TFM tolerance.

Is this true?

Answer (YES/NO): NO